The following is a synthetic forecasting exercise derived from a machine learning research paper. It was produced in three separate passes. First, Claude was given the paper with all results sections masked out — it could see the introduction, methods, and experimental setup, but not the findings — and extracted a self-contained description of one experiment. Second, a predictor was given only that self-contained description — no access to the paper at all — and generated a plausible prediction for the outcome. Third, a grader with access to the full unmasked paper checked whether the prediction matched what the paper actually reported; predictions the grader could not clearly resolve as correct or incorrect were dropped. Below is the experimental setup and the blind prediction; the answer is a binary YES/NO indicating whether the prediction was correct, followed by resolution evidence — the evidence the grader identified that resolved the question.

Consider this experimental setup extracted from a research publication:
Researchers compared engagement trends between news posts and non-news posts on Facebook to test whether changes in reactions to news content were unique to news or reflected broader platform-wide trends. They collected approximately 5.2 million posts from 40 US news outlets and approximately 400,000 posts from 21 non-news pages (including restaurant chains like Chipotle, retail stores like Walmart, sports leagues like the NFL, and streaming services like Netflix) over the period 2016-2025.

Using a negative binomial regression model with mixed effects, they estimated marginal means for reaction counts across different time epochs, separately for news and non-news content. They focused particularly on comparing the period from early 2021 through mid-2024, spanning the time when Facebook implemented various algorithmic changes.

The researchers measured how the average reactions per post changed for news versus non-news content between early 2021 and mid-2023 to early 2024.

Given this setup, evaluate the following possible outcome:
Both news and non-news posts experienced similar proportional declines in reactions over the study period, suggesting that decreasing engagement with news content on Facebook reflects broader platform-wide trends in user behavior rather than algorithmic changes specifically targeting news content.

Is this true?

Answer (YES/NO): NO